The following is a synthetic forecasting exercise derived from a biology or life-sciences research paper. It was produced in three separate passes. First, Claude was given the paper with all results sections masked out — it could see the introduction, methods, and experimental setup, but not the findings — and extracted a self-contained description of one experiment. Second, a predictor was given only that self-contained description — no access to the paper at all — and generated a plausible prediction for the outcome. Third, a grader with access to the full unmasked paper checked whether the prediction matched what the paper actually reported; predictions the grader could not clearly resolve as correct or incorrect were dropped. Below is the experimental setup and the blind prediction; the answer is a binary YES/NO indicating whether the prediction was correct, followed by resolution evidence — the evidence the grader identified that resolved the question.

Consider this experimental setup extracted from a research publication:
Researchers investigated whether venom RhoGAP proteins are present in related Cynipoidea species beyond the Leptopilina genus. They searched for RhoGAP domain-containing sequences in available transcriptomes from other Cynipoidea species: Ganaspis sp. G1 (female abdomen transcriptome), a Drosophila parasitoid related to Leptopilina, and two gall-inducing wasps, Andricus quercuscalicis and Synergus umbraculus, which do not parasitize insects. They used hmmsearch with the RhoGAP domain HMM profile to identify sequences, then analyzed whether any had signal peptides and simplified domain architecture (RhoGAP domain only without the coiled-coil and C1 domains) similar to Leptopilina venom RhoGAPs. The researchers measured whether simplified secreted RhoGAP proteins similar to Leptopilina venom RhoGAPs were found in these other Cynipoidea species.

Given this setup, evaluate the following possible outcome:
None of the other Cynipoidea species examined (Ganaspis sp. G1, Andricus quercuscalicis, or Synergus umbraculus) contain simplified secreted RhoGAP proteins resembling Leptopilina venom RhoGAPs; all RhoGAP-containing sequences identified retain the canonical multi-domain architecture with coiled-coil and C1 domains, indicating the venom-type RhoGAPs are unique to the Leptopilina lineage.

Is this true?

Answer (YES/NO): YES